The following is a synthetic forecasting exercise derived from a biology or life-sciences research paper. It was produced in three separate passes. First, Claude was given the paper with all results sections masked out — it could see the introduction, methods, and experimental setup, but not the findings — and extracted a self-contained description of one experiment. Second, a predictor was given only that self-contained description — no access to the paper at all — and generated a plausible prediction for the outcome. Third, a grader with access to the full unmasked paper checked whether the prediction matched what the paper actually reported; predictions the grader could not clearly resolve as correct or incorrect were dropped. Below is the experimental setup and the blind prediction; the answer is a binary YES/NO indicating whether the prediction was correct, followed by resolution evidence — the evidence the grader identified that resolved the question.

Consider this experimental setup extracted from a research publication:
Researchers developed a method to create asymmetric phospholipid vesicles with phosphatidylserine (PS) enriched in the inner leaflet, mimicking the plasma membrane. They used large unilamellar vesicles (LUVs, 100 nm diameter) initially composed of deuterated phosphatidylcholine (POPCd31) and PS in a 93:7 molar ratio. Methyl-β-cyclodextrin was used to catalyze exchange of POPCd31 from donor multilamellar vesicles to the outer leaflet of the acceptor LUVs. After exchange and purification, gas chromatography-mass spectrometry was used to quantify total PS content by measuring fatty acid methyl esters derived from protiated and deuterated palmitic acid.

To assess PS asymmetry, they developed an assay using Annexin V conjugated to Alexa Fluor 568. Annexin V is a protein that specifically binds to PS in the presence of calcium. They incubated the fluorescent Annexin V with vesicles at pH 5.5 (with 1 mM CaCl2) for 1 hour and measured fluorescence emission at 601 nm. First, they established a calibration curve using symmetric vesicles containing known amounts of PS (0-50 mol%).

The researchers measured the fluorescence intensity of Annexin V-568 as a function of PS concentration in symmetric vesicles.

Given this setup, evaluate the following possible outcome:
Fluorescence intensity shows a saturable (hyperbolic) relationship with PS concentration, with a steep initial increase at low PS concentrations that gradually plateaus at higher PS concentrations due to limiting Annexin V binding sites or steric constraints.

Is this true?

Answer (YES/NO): NO